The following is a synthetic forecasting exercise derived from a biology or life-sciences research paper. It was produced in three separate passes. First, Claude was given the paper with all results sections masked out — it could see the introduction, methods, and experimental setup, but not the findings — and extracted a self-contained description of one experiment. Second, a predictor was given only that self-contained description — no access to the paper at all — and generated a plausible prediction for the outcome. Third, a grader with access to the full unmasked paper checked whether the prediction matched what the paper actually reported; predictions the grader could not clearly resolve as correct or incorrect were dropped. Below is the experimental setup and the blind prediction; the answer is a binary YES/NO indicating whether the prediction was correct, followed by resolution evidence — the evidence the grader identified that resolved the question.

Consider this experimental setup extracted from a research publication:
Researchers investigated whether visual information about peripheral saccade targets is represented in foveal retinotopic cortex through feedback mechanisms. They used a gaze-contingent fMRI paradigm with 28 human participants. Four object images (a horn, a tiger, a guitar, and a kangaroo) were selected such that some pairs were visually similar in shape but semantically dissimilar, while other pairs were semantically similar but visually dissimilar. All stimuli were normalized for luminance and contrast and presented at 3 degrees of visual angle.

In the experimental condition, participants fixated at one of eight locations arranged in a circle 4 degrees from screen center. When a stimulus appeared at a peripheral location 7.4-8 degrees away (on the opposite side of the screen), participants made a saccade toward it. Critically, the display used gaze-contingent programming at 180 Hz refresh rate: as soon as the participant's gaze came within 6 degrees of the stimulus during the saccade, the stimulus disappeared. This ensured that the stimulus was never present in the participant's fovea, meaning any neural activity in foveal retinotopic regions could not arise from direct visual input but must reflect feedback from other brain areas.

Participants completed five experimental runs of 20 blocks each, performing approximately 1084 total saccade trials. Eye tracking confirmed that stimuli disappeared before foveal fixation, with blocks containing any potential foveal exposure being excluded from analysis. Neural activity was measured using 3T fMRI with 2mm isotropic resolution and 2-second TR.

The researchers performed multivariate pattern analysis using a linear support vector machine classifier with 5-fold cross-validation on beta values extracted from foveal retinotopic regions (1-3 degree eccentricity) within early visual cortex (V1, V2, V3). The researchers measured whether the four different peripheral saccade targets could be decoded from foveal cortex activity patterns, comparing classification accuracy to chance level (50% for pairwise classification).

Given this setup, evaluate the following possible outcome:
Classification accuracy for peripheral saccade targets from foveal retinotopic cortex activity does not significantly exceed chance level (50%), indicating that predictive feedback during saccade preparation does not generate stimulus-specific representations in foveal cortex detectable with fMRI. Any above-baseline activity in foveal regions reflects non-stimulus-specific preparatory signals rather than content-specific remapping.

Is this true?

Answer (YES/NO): NO